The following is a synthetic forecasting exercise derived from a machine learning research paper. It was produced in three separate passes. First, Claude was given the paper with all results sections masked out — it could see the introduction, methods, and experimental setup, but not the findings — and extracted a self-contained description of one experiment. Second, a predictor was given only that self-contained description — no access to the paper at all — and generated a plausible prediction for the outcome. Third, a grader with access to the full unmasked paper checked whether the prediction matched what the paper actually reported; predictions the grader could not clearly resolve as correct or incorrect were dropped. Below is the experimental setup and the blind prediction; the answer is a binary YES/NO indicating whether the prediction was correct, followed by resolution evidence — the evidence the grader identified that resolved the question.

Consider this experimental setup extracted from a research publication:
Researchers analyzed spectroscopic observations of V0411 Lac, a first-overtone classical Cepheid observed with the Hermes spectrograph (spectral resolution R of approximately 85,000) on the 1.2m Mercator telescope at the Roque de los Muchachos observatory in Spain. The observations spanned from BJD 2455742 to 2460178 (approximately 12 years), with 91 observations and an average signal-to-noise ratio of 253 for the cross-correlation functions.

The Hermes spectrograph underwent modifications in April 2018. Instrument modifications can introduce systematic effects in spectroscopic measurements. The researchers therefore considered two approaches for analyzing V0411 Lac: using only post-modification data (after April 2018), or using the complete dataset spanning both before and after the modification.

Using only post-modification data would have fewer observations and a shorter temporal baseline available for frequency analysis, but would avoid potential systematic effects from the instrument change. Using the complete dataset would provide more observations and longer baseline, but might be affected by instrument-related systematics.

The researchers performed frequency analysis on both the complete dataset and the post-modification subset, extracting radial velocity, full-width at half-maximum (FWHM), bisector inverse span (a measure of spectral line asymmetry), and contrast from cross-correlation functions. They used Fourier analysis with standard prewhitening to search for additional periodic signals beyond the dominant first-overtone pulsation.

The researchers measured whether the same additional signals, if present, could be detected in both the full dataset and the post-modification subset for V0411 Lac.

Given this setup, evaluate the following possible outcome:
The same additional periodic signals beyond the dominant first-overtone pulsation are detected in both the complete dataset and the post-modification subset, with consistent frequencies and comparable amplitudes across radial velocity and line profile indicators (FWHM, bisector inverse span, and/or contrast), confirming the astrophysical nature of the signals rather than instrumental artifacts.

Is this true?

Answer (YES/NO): NO